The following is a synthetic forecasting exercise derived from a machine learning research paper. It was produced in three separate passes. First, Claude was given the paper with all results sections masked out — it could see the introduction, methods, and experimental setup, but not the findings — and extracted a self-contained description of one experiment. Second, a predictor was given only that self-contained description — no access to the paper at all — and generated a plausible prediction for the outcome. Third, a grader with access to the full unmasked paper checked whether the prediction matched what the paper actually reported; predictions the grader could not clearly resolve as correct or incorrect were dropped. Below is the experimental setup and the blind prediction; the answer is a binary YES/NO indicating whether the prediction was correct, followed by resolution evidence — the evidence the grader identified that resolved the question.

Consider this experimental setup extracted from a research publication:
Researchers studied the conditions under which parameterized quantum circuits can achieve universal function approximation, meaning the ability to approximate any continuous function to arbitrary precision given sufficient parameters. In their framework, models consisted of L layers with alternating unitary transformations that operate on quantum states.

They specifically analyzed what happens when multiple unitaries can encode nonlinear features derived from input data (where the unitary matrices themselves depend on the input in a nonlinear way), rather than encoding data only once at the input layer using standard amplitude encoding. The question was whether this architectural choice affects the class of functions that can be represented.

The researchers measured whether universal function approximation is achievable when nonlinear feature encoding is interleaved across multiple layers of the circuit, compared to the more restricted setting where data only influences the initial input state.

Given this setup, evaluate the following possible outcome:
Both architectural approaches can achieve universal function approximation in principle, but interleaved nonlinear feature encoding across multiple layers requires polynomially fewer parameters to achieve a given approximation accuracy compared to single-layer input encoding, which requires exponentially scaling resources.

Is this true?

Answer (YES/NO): NO